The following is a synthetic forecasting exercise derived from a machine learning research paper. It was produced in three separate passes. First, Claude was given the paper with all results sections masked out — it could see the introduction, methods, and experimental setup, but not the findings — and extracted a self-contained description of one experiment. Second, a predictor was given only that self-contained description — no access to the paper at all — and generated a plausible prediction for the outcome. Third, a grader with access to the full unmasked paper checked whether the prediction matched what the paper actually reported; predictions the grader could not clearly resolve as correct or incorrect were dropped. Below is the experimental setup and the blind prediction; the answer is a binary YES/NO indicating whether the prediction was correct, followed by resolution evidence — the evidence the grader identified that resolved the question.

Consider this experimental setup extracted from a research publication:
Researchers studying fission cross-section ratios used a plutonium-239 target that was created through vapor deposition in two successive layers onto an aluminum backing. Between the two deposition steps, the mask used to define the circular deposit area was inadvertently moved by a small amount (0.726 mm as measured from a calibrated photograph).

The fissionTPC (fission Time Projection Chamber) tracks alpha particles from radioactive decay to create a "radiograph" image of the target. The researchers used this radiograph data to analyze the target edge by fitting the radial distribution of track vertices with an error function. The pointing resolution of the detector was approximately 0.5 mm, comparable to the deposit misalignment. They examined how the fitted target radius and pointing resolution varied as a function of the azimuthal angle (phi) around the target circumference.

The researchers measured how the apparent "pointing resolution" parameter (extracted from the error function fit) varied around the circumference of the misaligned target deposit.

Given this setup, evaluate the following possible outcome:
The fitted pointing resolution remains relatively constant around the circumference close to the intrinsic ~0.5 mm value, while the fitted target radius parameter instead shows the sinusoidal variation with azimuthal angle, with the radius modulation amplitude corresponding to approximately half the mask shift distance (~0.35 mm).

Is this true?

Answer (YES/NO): NO